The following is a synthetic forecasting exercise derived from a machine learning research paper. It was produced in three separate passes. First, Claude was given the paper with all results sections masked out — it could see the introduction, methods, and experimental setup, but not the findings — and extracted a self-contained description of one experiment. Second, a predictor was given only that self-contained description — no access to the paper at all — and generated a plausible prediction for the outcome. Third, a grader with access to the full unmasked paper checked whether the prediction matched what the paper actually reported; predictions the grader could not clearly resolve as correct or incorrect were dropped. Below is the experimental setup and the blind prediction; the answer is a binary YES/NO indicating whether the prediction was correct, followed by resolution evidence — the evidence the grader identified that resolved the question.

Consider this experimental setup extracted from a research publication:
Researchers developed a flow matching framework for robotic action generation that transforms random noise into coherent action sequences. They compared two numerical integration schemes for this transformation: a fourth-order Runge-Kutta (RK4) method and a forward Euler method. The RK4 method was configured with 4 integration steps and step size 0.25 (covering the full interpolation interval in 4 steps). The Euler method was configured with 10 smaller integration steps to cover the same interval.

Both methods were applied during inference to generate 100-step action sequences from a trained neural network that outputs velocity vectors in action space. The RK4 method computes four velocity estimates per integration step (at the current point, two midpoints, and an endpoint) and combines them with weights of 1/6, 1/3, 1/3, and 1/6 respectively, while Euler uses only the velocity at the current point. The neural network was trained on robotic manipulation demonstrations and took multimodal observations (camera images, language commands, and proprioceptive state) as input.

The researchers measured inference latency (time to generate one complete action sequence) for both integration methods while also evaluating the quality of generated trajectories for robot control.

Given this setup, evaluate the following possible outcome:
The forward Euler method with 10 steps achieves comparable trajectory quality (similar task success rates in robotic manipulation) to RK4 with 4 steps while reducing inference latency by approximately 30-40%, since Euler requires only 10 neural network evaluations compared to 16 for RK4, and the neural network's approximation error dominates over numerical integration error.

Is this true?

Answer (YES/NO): NO